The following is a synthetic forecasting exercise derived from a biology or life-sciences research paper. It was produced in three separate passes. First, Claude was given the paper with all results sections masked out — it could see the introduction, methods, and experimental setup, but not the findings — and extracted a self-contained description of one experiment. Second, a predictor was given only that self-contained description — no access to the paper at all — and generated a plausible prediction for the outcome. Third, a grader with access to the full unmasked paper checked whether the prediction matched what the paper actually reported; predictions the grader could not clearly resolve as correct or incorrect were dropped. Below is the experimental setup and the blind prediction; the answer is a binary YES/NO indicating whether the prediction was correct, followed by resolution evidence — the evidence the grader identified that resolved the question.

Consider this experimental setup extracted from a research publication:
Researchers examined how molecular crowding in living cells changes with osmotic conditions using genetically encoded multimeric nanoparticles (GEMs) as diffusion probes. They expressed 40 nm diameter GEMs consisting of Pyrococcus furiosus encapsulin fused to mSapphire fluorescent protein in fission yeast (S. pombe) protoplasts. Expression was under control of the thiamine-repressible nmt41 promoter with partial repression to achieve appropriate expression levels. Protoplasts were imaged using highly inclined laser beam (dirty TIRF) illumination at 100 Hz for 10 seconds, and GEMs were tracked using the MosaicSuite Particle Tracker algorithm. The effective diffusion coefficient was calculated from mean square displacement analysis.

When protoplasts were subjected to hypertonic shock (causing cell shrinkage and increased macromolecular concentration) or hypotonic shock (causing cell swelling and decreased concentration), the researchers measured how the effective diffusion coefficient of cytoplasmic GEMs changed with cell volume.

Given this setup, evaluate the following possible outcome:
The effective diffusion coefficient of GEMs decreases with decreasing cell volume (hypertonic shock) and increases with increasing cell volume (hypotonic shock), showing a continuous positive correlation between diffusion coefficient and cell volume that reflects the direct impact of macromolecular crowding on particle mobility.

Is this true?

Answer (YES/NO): YES